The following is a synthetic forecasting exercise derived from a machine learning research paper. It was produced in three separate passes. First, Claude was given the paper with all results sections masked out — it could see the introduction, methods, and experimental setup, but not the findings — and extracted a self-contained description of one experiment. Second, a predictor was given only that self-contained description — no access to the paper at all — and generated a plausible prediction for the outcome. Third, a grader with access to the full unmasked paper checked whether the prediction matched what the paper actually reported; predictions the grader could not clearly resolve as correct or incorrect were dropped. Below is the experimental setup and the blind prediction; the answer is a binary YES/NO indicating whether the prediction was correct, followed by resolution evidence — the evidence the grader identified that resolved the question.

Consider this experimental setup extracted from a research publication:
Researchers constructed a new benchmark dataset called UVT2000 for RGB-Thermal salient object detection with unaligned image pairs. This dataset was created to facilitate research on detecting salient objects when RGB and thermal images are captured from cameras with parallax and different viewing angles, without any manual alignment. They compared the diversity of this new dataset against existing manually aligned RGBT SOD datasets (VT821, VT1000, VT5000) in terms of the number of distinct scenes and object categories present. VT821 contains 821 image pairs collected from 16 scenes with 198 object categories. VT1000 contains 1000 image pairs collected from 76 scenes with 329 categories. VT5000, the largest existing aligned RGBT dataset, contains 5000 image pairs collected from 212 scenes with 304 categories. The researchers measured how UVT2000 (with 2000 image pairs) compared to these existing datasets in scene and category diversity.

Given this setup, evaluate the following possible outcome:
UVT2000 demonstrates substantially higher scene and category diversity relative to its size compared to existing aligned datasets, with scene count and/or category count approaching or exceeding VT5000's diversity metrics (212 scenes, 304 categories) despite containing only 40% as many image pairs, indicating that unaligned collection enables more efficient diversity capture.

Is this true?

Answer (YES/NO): YES